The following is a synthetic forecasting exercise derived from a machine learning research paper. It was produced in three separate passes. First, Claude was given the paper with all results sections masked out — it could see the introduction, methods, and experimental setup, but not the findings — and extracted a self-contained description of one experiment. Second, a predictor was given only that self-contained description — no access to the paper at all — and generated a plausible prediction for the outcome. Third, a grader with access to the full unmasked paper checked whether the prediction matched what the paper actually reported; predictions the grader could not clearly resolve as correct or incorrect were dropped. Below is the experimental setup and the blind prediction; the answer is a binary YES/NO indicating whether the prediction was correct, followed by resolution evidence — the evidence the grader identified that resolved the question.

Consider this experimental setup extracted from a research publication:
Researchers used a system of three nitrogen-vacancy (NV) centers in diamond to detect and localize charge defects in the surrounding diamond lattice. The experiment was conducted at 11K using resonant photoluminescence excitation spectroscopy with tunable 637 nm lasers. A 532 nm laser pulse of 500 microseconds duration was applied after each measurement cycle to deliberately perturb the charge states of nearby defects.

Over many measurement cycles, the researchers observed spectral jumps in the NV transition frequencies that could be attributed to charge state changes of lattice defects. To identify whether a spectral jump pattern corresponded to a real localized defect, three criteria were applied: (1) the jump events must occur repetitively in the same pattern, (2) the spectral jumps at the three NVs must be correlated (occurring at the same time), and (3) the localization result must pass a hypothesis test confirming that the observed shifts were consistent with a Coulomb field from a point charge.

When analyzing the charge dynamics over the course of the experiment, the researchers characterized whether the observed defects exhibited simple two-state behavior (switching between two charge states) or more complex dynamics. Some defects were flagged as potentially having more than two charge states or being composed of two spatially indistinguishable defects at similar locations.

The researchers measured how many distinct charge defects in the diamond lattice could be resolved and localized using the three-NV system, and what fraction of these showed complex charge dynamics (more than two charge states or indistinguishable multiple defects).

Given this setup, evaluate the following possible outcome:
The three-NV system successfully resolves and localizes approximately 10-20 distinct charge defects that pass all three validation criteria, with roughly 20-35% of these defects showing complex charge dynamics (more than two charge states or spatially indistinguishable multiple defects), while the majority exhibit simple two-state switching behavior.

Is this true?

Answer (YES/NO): NO